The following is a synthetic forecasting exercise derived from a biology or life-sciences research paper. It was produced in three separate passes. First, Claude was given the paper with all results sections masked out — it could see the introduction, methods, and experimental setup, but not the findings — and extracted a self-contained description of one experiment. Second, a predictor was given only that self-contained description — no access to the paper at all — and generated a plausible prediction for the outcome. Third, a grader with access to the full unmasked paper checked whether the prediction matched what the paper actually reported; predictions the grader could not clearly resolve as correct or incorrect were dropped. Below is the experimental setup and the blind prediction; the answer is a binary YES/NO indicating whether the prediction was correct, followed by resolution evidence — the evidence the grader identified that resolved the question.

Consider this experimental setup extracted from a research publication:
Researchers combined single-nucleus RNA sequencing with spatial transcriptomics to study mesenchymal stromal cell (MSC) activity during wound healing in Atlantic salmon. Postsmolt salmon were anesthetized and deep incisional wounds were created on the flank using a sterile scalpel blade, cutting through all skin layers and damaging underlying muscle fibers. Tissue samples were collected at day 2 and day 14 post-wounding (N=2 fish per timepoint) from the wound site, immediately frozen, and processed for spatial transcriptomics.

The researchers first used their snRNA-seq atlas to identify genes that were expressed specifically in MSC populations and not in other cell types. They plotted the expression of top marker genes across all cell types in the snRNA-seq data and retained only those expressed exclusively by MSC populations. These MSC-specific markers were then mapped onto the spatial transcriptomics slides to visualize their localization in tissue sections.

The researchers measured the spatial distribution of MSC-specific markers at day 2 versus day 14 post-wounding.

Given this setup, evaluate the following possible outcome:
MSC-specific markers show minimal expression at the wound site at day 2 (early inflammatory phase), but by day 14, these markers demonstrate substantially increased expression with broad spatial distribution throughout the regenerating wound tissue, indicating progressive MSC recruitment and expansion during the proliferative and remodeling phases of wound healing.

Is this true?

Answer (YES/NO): NO